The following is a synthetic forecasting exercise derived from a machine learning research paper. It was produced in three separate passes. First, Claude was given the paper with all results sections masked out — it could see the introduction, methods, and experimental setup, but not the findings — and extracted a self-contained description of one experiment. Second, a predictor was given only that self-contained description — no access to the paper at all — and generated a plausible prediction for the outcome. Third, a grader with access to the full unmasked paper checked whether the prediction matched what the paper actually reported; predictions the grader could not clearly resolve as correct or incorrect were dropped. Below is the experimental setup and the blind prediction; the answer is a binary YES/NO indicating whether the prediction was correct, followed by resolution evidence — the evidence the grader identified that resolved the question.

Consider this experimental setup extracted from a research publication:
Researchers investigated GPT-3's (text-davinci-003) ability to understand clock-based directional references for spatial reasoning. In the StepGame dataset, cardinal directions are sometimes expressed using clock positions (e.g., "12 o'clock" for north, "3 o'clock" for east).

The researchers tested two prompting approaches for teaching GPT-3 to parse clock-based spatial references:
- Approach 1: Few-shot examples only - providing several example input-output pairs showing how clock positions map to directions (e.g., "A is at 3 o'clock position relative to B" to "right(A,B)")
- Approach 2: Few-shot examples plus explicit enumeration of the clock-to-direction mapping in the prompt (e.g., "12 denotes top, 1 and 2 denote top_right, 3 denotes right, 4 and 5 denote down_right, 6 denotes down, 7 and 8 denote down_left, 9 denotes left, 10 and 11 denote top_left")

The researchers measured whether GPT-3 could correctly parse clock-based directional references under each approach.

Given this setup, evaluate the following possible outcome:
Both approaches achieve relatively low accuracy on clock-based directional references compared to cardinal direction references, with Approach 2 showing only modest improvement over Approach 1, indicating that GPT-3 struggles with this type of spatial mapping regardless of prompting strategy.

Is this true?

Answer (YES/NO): NO